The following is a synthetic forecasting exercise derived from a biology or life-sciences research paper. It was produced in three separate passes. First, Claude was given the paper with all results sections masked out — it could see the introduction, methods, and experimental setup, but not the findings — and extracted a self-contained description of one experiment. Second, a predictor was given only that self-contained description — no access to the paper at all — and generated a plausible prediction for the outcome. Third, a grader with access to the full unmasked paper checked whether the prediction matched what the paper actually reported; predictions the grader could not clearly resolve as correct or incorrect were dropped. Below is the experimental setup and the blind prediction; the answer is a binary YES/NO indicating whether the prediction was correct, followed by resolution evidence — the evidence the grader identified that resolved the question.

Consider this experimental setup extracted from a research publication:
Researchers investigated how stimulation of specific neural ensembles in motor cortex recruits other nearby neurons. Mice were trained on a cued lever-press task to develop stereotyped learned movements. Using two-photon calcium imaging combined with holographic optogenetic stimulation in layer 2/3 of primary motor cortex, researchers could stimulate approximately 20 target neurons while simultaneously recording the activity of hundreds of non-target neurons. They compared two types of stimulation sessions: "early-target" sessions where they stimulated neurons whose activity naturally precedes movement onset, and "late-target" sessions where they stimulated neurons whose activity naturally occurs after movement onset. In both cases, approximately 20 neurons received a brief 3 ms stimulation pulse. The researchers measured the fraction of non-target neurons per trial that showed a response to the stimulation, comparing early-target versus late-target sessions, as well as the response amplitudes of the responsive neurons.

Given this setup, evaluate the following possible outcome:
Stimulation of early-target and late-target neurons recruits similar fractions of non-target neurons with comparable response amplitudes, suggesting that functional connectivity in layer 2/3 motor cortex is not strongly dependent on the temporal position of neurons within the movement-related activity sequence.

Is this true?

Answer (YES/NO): NO